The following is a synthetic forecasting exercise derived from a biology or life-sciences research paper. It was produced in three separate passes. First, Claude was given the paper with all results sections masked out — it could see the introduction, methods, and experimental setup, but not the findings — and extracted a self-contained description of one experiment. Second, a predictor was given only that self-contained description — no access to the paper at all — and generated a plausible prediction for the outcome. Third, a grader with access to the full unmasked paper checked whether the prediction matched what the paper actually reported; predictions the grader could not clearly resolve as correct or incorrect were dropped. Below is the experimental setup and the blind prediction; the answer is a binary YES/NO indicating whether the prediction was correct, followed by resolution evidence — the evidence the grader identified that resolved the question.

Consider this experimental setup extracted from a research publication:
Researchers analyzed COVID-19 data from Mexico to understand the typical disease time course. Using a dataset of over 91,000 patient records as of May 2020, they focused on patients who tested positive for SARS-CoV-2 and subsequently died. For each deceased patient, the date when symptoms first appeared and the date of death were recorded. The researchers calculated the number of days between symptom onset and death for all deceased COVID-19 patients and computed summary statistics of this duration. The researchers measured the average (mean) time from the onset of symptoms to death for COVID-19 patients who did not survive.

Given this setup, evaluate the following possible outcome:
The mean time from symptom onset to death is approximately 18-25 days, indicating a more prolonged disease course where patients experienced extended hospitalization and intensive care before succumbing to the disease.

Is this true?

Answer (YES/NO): NO